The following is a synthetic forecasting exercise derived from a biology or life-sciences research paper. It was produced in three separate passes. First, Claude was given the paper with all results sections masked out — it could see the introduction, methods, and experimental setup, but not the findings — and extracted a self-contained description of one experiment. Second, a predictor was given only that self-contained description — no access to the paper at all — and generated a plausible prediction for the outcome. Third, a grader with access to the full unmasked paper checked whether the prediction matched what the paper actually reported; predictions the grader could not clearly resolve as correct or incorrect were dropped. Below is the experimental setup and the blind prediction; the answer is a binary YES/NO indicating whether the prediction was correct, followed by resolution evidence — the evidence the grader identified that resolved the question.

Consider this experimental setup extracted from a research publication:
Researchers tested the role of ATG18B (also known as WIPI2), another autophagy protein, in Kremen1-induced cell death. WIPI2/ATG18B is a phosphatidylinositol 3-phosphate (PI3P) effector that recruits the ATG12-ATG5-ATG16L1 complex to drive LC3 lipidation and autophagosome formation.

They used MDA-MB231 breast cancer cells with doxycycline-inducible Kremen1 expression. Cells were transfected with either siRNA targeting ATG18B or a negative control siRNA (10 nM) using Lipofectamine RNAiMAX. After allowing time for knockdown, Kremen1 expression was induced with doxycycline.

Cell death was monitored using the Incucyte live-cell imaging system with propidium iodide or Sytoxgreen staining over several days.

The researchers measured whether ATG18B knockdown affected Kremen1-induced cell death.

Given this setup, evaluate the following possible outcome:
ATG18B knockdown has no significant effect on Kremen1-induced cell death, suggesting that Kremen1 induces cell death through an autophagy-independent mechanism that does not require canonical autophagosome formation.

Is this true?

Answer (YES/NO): NO